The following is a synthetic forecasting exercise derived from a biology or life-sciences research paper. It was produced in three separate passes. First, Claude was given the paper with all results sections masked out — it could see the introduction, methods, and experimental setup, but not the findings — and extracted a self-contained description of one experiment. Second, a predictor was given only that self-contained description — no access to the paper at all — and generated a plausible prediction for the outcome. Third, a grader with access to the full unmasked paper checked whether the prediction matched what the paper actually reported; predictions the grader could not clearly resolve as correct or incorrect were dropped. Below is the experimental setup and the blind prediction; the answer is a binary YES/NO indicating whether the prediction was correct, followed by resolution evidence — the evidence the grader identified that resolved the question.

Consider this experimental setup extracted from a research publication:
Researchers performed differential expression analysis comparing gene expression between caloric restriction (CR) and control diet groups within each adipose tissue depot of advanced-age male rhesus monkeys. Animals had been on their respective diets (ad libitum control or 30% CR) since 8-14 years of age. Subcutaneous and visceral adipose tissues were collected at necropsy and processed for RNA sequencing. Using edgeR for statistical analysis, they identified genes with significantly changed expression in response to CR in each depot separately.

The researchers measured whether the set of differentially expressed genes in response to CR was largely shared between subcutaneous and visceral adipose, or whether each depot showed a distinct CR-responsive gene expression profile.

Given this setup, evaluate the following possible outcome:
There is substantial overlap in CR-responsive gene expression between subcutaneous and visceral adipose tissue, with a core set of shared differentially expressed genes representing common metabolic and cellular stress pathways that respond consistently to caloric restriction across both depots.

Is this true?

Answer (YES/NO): NO